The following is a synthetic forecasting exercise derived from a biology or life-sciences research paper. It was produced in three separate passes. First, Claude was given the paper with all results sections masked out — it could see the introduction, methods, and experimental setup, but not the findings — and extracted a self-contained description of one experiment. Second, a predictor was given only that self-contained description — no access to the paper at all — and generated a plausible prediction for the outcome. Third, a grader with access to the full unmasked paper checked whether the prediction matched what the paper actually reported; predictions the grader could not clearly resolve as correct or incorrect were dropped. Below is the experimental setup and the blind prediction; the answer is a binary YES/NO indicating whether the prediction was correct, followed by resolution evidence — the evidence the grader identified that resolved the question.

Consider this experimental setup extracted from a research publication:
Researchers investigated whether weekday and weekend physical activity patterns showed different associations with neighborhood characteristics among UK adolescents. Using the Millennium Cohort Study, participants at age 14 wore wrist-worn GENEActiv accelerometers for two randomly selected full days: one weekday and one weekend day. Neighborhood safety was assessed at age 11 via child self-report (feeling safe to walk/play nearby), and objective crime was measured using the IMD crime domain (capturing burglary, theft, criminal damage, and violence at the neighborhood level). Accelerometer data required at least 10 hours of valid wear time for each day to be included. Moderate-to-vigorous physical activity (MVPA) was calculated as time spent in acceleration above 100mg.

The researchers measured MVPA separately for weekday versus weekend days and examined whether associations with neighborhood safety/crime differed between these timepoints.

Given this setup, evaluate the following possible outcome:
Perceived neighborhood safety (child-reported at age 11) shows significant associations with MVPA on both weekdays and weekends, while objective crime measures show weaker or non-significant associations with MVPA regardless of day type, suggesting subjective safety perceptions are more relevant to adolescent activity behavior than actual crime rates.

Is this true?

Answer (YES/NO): NO